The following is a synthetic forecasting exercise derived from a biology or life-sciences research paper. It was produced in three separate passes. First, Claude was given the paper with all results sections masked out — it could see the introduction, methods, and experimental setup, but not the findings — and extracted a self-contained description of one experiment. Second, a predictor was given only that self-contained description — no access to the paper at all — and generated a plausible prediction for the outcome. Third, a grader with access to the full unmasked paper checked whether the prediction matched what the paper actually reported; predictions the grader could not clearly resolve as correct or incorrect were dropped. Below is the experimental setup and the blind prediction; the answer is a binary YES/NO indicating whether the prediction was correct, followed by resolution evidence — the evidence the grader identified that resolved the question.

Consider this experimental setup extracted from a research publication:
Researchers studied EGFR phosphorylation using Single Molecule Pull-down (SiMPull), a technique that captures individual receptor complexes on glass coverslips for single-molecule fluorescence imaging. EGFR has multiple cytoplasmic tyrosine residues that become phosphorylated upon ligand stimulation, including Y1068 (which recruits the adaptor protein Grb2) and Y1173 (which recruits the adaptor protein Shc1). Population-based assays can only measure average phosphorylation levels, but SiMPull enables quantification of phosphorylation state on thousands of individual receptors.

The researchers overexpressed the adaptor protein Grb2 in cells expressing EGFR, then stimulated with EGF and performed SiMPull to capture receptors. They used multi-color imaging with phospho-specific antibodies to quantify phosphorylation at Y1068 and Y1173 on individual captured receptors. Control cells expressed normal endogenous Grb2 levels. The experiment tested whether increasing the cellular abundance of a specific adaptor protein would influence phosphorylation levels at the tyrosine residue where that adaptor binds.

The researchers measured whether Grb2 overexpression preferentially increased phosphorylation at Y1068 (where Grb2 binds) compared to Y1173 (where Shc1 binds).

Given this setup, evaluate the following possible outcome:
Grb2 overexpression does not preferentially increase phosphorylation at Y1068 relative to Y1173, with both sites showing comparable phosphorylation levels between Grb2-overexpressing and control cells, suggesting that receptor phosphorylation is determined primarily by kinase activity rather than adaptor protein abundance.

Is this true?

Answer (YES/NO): NO